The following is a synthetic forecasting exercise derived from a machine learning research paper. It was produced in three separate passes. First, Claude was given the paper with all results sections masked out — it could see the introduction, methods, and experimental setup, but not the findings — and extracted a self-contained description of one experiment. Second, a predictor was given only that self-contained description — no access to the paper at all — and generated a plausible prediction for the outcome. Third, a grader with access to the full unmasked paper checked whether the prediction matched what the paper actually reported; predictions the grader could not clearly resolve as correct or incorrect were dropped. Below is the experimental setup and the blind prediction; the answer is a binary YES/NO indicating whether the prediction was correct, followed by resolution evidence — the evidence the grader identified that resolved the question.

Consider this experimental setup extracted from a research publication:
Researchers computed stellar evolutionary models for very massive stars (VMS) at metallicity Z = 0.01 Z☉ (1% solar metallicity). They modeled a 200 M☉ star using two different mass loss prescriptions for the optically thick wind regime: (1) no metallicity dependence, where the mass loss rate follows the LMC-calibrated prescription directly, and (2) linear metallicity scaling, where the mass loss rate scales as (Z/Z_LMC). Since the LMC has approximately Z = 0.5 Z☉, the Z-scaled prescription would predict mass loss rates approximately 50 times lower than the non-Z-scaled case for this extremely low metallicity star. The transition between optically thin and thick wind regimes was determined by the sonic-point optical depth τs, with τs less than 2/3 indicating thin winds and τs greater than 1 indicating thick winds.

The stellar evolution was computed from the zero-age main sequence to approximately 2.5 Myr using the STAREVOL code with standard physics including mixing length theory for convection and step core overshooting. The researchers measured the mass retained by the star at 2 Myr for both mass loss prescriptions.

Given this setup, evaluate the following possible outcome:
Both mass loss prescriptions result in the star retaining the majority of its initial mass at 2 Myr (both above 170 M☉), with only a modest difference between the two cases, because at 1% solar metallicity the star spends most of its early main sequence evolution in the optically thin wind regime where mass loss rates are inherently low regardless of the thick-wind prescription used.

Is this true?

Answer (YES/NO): NO